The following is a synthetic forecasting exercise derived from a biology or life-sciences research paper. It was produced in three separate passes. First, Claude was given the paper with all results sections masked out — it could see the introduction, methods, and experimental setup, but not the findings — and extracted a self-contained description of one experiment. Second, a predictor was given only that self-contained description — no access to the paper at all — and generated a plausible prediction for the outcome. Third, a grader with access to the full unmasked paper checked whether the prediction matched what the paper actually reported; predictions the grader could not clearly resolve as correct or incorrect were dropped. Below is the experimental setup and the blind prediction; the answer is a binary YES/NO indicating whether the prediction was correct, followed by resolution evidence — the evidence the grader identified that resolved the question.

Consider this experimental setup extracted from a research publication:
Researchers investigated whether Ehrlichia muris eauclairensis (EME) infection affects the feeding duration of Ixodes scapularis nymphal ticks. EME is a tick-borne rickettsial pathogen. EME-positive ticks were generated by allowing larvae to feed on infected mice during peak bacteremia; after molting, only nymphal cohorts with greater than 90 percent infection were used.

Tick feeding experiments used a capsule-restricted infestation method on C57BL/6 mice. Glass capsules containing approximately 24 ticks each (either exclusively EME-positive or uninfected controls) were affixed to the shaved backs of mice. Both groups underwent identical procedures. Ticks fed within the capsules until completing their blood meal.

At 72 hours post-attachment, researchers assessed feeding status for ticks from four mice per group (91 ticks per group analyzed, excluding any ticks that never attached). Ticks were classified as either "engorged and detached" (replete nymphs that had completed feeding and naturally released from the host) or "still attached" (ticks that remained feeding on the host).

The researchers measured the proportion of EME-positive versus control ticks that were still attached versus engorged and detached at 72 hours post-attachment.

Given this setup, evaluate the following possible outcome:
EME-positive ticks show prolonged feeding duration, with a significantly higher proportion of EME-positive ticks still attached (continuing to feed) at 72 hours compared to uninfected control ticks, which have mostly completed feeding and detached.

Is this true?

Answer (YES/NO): NO